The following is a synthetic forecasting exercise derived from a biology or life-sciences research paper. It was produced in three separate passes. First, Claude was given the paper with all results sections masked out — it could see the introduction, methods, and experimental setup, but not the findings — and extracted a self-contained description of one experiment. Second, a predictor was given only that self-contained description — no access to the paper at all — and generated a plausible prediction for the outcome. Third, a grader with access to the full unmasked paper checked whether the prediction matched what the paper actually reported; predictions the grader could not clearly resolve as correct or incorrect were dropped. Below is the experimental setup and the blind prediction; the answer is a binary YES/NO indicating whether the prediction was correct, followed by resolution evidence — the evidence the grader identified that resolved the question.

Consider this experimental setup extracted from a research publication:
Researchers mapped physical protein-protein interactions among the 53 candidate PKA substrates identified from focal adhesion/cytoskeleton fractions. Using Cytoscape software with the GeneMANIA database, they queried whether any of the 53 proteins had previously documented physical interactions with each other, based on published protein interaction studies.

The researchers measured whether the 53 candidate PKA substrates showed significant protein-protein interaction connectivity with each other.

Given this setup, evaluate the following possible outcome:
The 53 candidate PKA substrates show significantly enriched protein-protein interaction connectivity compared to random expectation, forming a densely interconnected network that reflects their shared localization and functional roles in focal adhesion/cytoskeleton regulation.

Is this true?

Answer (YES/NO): YES